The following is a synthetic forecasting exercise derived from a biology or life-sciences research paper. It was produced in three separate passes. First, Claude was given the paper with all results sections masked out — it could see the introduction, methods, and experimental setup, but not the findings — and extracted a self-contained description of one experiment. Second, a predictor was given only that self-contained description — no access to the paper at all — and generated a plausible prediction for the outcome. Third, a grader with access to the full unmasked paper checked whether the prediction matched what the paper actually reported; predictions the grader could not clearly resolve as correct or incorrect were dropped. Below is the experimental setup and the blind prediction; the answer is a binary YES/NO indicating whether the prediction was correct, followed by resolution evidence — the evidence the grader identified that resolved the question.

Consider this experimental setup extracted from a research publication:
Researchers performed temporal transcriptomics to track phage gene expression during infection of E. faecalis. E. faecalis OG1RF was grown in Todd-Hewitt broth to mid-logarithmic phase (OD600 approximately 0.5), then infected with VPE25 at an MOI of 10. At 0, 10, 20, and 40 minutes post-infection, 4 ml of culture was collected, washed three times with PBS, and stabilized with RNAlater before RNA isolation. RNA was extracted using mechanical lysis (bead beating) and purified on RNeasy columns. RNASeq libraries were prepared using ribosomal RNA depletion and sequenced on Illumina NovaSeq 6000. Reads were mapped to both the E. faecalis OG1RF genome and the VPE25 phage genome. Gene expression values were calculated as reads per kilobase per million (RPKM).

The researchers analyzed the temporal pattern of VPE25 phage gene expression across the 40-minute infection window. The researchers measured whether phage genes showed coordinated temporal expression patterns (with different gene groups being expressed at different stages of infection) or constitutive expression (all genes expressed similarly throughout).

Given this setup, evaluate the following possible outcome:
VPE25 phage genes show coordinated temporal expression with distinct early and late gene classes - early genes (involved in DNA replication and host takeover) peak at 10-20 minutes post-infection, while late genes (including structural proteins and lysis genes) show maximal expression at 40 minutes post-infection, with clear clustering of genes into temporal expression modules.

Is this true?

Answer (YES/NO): YES